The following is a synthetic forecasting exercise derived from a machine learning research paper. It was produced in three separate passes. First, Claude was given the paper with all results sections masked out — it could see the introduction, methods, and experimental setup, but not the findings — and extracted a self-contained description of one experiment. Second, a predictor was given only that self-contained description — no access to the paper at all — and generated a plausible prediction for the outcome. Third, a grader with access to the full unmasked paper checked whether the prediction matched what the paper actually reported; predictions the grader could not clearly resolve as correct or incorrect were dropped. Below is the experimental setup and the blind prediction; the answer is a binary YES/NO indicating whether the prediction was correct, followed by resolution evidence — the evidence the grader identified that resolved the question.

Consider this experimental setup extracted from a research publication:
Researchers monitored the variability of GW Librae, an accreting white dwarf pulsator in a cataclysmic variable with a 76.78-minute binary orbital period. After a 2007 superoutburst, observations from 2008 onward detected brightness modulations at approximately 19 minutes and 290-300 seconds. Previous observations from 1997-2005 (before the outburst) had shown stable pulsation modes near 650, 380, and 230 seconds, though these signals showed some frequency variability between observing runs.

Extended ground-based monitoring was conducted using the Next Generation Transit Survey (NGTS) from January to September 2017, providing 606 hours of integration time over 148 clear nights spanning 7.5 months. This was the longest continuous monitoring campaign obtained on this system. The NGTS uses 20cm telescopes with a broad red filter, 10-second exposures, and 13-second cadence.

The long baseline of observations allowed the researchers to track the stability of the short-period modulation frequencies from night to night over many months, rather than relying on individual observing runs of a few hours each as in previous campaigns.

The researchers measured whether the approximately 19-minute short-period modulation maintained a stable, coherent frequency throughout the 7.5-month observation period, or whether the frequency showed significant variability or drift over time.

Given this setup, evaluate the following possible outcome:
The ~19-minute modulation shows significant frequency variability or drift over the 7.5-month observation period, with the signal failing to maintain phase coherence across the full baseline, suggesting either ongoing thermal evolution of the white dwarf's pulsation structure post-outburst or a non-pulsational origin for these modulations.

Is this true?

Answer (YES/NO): NO